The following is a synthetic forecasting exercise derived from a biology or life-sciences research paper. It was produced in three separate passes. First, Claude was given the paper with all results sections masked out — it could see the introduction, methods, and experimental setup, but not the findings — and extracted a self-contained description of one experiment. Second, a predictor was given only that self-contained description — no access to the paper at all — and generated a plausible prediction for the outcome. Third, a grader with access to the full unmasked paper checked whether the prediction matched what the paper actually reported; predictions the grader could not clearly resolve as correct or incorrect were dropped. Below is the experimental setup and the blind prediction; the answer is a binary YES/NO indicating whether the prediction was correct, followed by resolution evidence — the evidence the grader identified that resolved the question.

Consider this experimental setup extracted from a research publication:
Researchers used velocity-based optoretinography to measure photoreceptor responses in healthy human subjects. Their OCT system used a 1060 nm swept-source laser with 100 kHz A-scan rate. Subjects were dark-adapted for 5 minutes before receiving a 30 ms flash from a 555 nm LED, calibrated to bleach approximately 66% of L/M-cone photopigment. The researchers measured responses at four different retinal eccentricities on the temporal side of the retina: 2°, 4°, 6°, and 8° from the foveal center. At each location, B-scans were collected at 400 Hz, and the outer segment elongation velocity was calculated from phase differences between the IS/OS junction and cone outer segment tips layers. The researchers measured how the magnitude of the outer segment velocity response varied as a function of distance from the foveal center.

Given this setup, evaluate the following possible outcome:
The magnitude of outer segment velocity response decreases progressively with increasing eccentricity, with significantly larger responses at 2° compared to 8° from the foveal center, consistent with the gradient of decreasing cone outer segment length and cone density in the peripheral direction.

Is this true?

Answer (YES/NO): NO